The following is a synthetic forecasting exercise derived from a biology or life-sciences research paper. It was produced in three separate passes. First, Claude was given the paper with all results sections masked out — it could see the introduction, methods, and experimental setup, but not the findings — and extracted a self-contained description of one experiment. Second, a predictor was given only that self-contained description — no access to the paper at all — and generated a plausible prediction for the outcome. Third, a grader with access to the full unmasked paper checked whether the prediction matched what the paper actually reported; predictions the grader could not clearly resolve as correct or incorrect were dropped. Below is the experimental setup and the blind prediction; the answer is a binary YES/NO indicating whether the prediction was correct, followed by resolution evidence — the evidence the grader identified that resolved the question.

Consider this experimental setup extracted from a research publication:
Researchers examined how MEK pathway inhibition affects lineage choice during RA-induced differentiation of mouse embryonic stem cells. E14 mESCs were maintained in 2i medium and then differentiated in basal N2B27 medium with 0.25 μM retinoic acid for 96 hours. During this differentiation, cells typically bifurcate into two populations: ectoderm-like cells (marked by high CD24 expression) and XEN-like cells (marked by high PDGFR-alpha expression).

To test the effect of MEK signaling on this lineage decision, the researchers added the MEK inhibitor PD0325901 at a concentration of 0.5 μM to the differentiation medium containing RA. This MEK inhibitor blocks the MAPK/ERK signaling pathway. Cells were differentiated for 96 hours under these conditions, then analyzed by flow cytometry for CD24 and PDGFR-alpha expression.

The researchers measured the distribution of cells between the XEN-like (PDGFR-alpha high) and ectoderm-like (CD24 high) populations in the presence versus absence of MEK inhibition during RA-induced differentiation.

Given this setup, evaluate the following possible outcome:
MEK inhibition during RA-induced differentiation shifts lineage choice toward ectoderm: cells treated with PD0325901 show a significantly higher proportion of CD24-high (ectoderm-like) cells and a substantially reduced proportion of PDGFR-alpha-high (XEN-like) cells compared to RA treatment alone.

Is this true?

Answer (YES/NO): NO